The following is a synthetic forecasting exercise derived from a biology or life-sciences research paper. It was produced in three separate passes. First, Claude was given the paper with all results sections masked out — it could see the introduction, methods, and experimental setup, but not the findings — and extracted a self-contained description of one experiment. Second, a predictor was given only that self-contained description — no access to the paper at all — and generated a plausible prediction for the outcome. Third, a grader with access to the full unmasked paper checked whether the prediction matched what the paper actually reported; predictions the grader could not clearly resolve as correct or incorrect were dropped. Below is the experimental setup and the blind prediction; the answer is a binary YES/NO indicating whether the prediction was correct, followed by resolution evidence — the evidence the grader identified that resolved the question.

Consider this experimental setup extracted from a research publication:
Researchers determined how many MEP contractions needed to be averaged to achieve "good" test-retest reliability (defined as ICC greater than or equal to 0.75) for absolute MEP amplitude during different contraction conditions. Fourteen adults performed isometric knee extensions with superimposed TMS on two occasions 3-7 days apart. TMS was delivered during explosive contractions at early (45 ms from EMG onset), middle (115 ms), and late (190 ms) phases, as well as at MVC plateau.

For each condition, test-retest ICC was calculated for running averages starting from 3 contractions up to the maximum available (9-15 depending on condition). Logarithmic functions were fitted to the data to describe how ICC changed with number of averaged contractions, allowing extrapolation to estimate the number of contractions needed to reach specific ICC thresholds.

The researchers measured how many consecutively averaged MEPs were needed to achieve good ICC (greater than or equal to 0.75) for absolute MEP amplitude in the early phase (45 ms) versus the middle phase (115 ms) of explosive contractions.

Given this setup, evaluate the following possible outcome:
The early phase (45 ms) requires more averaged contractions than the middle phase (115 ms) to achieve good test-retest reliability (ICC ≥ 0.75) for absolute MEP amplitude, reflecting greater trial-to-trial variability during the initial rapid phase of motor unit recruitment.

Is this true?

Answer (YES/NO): NO